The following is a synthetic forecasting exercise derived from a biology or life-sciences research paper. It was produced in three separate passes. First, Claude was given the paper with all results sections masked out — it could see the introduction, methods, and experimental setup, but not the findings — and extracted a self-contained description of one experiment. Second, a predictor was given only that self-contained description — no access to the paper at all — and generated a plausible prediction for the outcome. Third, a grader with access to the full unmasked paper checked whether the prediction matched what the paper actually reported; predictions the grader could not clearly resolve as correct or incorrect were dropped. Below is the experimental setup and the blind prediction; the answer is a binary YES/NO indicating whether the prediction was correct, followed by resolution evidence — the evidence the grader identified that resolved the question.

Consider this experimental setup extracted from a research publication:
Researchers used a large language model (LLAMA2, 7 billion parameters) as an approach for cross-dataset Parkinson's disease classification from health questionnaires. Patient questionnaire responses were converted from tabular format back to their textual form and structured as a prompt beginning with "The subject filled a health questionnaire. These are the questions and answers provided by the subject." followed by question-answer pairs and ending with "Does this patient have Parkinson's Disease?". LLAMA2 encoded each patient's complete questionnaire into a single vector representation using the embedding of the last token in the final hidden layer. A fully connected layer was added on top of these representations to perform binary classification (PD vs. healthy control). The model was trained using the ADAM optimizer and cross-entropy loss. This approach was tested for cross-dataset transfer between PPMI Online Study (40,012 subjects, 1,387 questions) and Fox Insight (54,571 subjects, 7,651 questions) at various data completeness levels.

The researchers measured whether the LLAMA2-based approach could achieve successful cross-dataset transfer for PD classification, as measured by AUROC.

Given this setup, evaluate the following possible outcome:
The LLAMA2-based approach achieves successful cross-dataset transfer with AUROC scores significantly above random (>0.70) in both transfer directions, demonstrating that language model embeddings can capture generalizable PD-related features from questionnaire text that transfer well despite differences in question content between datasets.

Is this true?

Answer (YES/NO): NO